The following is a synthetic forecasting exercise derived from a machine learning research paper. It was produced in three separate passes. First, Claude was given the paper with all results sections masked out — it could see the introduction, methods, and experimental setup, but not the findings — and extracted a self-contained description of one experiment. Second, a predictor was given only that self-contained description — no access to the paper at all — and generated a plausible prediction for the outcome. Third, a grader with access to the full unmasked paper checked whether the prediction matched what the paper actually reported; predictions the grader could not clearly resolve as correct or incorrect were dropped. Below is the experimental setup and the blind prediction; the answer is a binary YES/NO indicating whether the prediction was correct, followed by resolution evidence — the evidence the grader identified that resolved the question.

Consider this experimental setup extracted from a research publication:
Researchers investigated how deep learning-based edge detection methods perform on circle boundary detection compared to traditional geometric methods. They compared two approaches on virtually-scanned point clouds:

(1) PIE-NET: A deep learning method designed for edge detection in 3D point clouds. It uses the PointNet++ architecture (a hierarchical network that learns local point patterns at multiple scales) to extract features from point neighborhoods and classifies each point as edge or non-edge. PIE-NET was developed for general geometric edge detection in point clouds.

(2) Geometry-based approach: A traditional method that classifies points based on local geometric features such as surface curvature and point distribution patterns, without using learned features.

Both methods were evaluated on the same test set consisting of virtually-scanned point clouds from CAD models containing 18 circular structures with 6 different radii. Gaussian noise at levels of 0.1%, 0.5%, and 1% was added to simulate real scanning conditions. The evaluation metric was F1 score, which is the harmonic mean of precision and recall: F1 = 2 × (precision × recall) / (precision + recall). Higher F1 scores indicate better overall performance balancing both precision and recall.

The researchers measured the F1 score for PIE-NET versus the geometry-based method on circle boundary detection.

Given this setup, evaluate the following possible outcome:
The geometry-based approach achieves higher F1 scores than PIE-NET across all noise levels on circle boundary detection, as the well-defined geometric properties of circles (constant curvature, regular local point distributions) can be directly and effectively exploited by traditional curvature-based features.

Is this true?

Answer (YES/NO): NO